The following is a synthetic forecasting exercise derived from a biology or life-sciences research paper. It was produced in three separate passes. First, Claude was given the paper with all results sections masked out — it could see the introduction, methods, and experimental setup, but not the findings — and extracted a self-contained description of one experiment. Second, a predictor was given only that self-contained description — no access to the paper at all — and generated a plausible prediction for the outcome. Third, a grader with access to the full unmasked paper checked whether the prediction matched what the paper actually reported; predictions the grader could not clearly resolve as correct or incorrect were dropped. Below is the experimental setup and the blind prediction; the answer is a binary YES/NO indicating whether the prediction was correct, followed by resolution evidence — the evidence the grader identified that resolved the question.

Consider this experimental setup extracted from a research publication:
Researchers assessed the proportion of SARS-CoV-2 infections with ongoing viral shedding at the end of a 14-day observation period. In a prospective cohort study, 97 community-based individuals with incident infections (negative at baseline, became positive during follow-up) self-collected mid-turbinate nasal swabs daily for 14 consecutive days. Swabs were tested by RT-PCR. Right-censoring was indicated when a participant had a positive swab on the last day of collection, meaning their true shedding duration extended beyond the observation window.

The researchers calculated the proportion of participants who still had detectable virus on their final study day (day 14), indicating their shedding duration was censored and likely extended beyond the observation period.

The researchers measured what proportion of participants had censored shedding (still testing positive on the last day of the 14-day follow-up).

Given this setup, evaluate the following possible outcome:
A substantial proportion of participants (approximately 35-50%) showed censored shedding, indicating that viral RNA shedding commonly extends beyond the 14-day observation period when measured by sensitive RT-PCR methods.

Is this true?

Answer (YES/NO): NO